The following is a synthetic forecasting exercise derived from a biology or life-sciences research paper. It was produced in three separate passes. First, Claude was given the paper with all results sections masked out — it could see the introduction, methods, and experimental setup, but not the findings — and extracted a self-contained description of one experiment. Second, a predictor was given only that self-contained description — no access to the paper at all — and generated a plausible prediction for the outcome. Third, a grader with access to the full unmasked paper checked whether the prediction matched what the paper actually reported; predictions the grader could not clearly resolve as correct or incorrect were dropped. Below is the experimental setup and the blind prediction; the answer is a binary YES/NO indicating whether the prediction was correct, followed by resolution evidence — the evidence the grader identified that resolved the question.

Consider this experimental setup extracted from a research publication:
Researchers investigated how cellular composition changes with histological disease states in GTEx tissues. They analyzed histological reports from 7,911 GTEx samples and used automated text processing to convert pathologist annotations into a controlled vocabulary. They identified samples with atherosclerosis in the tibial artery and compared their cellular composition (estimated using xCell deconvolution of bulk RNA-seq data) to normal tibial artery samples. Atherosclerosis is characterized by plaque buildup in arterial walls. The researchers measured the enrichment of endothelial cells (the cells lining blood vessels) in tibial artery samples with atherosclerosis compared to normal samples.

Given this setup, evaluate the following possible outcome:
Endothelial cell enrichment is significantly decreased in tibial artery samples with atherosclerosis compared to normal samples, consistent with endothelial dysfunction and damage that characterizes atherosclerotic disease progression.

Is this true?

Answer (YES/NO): NO